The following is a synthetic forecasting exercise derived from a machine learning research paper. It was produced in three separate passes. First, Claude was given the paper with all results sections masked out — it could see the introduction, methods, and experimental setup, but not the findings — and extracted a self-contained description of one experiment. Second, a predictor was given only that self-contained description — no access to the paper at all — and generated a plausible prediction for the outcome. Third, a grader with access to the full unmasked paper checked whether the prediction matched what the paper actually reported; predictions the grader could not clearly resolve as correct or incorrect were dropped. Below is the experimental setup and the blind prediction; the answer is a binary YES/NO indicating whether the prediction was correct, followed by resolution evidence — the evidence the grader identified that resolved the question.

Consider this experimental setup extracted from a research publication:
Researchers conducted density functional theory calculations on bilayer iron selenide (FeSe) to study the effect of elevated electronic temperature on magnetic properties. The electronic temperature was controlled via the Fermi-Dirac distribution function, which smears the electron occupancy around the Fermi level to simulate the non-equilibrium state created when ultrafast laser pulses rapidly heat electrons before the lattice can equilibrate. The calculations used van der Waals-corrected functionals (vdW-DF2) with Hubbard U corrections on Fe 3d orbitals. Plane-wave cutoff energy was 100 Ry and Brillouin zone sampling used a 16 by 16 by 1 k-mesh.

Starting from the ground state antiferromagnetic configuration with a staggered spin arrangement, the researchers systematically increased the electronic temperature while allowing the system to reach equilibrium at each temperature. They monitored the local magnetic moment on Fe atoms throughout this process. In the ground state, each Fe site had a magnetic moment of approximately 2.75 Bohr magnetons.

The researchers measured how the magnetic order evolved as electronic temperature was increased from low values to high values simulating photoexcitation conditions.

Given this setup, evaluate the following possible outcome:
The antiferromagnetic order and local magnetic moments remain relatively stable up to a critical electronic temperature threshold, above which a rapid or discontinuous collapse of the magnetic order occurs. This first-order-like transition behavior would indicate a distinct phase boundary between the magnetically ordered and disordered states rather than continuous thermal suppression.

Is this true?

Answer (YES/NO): YES